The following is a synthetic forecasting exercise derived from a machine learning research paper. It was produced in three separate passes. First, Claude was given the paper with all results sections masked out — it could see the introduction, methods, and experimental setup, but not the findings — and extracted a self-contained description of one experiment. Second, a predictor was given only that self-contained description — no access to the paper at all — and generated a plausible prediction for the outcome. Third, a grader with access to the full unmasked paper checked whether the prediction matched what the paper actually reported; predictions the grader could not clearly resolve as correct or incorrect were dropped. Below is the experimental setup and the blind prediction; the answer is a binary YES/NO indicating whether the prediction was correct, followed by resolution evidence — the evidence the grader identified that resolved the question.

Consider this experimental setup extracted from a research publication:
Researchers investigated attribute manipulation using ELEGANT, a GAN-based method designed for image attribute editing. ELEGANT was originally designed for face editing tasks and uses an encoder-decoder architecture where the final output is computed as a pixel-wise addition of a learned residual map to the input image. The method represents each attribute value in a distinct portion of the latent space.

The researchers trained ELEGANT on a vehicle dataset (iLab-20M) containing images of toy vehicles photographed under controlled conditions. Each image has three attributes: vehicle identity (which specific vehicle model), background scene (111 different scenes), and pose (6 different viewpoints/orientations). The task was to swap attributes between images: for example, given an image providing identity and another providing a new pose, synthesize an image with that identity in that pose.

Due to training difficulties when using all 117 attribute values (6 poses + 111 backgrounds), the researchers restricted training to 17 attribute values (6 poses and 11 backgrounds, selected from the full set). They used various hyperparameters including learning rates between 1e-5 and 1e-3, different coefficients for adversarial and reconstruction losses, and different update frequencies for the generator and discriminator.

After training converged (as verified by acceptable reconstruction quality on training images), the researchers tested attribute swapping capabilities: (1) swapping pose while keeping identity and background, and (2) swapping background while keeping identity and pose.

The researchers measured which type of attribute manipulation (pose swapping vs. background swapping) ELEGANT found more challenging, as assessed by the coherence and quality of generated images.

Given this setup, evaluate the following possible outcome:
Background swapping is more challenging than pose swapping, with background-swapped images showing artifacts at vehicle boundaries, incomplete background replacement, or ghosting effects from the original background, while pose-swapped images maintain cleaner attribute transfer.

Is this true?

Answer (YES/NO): NO